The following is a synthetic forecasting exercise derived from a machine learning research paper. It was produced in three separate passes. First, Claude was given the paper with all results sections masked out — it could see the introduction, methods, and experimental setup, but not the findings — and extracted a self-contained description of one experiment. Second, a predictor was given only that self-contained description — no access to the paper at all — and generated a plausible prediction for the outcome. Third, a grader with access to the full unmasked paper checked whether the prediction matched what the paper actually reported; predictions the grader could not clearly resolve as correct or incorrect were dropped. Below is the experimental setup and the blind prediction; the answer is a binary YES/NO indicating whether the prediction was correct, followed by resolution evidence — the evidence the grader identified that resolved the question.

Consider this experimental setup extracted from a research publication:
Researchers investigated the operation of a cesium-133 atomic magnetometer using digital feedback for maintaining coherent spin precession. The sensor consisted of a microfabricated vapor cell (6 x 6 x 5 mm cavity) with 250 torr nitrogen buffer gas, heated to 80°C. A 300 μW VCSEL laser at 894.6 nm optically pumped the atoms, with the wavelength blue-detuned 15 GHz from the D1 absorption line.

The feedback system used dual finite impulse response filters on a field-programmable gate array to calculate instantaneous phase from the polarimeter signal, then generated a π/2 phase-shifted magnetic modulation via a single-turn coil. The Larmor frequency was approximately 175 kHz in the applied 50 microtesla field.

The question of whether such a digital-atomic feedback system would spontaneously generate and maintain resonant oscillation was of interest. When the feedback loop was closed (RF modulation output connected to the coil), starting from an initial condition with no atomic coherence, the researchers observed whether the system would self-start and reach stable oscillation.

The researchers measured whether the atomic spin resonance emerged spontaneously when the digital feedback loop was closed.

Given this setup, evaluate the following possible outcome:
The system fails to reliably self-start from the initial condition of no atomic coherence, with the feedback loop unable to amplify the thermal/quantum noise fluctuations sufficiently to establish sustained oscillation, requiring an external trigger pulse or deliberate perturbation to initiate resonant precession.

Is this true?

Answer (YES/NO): NO